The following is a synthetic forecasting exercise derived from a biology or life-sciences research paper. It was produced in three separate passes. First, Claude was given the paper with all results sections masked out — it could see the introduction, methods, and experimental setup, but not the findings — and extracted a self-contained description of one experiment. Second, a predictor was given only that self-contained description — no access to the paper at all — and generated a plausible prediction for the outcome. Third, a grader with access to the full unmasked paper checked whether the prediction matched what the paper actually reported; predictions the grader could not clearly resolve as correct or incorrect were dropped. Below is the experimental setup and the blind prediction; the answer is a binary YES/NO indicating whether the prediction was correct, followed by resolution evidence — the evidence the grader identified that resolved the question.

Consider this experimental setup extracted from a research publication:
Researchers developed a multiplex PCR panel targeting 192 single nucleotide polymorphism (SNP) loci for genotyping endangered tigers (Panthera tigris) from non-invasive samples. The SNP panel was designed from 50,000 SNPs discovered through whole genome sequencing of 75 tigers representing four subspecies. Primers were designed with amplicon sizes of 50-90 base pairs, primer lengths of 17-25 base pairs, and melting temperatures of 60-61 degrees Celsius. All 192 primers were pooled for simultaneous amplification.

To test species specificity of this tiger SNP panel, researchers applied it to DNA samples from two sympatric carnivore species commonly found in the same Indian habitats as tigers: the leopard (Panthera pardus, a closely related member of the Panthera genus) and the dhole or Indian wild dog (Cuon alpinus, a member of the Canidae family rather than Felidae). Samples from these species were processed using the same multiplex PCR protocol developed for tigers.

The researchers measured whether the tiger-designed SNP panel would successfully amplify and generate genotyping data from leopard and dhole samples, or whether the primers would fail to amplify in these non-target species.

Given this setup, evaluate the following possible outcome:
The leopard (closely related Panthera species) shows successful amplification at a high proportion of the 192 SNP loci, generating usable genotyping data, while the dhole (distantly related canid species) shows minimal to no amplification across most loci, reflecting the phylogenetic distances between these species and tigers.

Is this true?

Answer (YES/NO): YES